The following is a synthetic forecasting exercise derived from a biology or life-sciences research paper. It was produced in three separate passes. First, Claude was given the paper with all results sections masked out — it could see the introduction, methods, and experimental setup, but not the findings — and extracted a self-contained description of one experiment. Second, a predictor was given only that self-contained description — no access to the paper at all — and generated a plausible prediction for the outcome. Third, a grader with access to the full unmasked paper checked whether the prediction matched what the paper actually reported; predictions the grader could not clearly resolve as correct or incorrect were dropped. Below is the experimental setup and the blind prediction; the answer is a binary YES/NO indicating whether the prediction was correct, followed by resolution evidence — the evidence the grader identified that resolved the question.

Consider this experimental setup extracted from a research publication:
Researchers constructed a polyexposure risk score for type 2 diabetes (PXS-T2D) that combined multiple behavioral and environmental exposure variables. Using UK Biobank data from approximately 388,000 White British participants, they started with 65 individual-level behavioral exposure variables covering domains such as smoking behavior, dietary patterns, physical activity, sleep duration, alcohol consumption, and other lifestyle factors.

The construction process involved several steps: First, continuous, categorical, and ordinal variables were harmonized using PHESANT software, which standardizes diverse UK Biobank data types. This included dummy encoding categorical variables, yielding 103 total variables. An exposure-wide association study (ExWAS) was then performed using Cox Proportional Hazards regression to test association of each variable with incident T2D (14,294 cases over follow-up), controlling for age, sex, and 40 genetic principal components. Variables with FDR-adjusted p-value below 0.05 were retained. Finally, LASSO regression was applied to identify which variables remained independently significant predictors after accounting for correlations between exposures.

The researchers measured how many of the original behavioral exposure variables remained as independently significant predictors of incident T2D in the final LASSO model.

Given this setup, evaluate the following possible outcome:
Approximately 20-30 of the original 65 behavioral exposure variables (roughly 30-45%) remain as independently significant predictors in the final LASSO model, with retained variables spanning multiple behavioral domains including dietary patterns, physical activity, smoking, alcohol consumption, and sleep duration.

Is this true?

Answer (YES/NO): YES